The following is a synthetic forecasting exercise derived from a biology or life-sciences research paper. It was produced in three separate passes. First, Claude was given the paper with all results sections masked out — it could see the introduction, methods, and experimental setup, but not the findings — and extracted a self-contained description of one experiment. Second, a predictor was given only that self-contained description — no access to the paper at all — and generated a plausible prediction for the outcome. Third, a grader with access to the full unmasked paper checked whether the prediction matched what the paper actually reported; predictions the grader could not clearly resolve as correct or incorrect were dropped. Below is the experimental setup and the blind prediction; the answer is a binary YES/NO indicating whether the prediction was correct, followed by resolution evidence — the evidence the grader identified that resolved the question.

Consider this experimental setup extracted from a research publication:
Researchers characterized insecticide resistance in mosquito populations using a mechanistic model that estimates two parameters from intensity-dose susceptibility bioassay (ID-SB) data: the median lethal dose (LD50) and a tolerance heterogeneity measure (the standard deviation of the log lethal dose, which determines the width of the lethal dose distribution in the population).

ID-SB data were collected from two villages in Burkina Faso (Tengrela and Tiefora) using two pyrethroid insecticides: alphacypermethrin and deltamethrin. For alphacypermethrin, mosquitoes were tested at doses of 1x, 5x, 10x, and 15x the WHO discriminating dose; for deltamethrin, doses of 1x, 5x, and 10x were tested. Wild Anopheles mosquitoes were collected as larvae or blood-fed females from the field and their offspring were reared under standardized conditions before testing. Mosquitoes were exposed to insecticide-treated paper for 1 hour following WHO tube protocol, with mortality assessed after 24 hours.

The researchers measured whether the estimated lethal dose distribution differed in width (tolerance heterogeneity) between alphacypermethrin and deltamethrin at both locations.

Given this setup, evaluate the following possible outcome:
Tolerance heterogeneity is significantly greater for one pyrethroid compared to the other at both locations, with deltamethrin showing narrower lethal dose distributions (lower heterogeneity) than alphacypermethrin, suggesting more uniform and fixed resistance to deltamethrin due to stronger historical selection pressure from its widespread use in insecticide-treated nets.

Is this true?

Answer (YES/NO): YES